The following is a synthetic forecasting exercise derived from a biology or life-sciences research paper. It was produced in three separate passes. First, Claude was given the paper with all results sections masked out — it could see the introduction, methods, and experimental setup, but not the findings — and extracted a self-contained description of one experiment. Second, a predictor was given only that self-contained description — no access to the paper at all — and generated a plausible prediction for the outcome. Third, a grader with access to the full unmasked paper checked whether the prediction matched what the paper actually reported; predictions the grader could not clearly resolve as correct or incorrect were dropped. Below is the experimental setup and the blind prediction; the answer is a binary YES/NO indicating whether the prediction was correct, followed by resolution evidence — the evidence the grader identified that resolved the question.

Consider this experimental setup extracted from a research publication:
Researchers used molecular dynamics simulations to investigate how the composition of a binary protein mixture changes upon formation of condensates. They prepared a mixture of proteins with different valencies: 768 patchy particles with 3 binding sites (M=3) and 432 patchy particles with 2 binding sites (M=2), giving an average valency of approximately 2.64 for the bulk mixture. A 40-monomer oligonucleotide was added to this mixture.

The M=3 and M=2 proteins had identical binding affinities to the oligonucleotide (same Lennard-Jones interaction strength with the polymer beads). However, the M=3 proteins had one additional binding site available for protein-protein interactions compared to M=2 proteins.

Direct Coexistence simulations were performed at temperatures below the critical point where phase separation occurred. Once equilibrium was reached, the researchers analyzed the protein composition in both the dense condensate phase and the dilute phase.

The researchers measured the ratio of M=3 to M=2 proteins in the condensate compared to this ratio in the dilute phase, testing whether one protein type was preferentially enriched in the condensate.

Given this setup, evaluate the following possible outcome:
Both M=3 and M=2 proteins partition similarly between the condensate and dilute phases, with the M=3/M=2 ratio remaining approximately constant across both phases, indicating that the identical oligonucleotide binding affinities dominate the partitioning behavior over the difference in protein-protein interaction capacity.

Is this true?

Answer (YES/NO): NO